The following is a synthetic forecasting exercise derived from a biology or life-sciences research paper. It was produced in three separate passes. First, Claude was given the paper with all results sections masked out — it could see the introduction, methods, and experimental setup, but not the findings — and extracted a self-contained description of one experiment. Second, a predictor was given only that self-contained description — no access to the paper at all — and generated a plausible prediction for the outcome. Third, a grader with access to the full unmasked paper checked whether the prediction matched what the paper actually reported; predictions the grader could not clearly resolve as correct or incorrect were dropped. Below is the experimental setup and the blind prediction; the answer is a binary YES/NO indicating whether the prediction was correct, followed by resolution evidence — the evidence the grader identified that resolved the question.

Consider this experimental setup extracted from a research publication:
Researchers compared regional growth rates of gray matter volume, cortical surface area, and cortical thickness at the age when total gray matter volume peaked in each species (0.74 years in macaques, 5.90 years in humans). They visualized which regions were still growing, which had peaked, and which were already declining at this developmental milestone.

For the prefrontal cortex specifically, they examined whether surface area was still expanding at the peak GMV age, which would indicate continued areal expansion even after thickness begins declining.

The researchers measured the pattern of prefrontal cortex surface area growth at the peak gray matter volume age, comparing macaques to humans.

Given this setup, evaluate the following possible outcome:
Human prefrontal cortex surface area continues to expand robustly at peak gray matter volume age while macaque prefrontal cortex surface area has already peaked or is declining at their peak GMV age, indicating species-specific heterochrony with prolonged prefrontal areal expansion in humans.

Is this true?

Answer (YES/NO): NO